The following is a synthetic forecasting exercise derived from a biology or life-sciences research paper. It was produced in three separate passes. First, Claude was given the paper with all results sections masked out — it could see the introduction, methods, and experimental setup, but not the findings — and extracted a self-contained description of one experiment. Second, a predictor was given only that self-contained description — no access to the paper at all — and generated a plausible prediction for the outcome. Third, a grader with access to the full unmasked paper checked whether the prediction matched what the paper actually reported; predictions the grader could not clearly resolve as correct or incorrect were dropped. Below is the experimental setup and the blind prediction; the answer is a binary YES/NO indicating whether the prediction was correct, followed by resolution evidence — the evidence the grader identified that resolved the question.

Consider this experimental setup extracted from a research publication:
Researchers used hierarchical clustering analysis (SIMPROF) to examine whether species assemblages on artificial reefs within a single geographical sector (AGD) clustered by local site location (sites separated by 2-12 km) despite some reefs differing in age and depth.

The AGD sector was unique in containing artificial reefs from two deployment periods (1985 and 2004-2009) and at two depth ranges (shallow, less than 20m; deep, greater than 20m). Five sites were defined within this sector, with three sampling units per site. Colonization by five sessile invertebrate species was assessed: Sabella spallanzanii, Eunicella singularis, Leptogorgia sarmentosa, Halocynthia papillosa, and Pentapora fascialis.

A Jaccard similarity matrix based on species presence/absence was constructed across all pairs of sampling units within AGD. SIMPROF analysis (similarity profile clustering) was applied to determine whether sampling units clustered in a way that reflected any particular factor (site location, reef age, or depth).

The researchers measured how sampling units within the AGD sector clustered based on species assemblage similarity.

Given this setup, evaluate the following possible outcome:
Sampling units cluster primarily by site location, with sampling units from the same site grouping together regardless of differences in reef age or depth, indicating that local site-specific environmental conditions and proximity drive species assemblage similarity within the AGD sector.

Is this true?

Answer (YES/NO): YES